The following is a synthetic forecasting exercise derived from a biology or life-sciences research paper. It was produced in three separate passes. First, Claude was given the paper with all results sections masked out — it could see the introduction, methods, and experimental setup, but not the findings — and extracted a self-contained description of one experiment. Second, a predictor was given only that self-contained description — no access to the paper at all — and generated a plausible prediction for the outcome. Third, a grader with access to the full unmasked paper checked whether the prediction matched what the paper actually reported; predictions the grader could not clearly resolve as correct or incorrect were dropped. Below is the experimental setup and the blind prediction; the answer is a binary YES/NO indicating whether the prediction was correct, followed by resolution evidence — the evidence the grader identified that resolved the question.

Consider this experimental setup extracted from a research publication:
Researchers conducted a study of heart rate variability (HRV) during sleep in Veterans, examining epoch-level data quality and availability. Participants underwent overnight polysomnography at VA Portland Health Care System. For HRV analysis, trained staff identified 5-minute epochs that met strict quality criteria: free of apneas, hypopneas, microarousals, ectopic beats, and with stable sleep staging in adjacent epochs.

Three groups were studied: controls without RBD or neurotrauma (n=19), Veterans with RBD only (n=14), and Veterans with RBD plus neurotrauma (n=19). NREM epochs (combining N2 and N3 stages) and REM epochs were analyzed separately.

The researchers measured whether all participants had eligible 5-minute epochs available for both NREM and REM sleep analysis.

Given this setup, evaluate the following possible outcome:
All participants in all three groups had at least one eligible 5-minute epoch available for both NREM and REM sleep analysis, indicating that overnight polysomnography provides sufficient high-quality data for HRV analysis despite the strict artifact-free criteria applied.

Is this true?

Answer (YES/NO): NO